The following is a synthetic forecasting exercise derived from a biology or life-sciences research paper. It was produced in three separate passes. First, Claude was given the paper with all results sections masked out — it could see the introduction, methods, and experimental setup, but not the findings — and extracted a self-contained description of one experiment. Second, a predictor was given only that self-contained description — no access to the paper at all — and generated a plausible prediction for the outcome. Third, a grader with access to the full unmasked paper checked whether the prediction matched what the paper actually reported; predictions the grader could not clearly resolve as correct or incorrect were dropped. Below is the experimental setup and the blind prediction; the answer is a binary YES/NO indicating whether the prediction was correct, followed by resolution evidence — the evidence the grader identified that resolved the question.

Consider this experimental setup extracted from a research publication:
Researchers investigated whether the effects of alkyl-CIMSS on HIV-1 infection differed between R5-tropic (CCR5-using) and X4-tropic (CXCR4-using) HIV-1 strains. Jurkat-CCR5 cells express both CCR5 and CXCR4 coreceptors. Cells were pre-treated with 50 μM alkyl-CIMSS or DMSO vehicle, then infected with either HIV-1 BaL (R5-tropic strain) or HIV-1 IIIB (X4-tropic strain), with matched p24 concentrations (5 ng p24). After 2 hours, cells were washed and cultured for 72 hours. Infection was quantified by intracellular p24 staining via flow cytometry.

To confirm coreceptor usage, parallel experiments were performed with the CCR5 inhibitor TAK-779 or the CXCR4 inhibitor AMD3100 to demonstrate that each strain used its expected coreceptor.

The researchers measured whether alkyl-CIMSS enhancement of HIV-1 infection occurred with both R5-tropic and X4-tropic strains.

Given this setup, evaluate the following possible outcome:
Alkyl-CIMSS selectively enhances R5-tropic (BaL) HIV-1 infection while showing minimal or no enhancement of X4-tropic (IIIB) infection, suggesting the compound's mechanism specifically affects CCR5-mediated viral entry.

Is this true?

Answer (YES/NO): NO